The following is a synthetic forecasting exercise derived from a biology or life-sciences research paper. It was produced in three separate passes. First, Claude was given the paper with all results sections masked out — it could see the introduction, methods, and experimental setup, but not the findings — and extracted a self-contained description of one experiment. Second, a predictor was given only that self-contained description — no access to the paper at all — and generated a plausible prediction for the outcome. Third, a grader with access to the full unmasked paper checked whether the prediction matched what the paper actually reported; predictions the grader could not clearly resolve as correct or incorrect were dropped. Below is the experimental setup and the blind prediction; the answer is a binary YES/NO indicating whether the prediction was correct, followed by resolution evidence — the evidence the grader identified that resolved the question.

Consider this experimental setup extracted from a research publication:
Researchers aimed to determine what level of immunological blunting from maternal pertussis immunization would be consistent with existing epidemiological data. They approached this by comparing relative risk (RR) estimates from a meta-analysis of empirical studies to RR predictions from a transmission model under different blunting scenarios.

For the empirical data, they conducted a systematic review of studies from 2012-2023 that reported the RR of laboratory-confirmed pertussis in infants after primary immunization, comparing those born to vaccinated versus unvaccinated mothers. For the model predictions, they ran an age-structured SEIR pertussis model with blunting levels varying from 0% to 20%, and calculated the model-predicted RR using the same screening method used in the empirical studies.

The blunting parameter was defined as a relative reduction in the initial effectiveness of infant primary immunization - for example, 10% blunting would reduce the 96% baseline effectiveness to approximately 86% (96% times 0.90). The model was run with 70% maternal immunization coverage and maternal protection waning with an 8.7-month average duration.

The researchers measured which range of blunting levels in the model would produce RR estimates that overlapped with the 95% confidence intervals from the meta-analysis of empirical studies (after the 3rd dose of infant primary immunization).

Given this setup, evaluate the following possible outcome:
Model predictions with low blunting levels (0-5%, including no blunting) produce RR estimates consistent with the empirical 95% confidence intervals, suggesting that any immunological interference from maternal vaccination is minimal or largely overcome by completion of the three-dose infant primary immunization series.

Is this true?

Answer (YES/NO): NO